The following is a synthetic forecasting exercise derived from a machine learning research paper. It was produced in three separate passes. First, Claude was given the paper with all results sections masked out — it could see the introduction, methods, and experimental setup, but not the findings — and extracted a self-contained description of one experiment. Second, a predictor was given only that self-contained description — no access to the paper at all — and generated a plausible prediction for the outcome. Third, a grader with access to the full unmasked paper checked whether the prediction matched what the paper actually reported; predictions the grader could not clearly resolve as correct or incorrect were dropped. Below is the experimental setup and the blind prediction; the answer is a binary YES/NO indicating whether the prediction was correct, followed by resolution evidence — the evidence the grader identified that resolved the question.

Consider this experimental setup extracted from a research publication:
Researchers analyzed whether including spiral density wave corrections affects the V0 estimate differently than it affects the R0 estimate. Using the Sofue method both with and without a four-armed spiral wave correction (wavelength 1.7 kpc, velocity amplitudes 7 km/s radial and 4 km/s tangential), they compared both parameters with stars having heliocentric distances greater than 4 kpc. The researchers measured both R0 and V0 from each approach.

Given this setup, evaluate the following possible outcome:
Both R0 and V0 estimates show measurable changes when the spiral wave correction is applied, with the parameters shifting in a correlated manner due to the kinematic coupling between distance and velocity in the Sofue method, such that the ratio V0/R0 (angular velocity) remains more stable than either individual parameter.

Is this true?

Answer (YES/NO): NO